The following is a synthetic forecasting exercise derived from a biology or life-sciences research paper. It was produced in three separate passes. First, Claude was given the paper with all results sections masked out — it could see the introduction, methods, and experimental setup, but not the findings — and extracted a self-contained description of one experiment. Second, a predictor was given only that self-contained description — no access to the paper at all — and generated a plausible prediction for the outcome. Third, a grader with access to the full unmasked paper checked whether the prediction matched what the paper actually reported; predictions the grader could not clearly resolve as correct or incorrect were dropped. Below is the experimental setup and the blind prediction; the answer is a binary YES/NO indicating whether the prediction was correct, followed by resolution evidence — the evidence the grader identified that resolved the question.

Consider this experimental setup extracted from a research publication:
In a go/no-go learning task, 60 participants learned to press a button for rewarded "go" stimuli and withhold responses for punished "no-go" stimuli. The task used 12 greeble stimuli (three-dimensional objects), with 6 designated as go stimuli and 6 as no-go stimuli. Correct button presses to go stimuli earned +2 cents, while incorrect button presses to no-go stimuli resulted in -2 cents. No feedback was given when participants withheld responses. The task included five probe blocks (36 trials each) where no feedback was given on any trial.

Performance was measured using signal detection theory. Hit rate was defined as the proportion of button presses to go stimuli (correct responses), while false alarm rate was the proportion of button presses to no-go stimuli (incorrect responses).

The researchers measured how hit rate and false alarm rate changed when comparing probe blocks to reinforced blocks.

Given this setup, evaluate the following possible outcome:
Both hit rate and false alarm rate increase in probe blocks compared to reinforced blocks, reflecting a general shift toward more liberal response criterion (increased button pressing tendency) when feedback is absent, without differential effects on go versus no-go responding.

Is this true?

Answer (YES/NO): NO